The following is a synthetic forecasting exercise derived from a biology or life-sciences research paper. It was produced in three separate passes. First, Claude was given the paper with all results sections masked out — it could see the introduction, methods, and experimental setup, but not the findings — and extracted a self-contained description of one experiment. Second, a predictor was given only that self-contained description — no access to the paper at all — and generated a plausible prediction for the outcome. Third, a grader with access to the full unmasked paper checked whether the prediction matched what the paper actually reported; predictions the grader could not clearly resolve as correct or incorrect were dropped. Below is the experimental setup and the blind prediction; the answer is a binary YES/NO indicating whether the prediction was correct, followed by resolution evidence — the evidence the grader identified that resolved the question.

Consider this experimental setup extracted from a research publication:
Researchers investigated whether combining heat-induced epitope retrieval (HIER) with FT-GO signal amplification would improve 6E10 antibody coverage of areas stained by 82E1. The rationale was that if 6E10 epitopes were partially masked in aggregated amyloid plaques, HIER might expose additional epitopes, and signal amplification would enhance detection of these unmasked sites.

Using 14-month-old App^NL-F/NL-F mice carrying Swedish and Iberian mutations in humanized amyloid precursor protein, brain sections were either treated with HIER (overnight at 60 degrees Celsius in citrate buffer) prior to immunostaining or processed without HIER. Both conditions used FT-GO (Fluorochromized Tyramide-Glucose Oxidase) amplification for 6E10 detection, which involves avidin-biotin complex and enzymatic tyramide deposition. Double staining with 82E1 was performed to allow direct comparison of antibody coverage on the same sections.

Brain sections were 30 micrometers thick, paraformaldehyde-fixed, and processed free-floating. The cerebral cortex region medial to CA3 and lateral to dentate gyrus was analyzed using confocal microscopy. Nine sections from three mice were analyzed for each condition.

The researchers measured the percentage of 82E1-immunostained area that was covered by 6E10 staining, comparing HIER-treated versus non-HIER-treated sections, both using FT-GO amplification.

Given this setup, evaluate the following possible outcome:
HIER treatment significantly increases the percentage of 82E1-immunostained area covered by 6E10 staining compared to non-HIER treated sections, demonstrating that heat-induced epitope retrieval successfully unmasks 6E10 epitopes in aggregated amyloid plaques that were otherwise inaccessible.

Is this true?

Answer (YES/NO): NO